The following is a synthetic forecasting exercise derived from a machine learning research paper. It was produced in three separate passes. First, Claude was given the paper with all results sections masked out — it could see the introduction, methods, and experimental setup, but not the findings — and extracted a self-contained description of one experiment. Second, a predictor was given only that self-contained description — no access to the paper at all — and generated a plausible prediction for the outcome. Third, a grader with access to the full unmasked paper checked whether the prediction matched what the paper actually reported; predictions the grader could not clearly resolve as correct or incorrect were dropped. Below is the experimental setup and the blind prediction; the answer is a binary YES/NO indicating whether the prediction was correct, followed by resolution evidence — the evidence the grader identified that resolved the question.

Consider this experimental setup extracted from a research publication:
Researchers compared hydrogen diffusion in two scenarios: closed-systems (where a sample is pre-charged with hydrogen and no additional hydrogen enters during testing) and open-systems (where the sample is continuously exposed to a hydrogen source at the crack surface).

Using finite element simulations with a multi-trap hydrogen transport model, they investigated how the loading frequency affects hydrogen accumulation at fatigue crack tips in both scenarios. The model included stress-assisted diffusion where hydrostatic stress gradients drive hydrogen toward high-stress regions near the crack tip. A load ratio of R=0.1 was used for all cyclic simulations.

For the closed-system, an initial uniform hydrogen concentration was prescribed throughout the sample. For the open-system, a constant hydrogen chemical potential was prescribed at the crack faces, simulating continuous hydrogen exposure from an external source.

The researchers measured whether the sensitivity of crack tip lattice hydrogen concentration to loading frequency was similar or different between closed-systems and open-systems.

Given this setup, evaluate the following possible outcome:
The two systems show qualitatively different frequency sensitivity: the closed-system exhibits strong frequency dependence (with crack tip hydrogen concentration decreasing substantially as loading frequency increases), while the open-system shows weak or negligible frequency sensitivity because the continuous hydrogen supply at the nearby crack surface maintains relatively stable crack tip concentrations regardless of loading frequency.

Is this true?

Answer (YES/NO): NO